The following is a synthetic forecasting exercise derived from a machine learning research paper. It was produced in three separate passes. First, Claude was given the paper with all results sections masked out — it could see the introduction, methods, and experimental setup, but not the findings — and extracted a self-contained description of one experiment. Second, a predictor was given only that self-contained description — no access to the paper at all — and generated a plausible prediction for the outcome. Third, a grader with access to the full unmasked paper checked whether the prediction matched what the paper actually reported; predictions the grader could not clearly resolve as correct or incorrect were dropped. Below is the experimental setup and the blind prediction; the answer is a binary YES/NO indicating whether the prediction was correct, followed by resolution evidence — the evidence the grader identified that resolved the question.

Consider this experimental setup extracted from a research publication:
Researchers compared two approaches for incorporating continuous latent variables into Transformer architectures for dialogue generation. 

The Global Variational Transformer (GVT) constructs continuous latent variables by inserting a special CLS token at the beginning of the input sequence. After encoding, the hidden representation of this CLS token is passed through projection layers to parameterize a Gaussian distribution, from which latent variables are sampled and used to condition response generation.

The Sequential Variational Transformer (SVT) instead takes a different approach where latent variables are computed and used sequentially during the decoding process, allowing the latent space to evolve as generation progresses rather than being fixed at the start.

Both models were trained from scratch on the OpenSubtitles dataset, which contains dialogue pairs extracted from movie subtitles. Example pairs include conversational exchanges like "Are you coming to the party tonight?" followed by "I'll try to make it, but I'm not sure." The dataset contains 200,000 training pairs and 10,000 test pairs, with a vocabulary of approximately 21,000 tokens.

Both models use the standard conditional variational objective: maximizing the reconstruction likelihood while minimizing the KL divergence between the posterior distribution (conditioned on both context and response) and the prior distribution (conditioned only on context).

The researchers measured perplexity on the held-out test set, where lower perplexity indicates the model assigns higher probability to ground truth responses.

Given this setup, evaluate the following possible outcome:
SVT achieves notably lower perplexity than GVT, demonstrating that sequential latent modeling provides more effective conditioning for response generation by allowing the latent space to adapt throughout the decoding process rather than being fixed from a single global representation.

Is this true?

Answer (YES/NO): NO